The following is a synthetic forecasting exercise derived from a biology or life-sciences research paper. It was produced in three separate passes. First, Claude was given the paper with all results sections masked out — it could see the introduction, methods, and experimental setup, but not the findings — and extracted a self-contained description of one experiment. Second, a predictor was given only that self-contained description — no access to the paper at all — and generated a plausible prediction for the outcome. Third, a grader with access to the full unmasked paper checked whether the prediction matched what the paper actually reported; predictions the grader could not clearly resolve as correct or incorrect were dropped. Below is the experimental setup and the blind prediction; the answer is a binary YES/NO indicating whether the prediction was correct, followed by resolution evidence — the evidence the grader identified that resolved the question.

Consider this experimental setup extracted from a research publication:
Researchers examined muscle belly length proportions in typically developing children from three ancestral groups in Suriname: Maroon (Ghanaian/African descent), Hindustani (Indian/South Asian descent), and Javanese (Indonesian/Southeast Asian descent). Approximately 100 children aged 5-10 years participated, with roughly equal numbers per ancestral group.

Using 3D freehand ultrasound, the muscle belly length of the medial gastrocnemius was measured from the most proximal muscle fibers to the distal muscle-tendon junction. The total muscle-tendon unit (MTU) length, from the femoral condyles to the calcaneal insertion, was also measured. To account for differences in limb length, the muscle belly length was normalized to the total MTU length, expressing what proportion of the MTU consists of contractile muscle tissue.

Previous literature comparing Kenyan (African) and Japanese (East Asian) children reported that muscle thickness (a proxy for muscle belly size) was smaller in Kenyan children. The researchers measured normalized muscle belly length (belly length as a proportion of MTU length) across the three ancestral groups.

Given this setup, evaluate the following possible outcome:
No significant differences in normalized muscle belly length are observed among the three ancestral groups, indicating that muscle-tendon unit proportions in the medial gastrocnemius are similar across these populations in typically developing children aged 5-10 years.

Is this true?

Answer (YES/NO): NO